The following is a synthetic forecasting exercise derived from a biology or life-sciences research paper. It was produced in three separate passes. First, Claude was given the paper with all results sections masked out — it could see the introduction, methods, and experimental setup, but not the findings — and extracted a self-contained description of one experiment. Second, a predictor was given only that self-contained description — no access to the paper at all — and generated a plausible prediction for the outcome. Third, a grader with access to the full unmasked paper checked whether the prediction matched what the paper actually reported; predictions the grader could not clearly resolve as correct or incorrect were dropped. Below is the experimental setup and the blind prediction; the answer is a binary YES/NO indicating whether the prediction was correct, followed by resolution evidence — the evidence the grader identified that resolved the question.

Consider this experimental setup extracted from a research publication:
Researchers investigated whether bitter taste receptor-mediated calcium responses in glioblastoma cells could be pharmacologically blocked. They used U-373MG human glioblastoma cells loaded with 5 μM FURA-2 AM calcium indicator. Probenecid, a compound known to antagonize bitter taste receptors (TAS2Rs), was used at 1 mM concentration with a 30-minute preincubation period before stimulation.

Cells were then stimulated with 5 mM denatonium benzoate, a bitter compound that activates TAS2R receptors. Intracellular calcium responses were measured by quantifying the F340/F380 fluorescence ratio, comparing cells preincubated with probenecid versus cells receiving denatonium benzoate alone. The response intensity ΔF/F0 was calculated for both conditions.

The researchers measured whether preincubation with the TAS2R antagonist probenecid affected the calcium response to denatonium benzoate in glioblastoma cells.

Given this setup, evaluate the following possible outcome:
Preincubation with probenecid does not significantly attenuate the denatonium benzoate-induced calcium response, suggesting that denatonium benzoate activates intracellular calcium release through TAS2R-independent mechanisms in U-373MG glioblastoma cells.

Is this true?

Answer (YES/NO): NO